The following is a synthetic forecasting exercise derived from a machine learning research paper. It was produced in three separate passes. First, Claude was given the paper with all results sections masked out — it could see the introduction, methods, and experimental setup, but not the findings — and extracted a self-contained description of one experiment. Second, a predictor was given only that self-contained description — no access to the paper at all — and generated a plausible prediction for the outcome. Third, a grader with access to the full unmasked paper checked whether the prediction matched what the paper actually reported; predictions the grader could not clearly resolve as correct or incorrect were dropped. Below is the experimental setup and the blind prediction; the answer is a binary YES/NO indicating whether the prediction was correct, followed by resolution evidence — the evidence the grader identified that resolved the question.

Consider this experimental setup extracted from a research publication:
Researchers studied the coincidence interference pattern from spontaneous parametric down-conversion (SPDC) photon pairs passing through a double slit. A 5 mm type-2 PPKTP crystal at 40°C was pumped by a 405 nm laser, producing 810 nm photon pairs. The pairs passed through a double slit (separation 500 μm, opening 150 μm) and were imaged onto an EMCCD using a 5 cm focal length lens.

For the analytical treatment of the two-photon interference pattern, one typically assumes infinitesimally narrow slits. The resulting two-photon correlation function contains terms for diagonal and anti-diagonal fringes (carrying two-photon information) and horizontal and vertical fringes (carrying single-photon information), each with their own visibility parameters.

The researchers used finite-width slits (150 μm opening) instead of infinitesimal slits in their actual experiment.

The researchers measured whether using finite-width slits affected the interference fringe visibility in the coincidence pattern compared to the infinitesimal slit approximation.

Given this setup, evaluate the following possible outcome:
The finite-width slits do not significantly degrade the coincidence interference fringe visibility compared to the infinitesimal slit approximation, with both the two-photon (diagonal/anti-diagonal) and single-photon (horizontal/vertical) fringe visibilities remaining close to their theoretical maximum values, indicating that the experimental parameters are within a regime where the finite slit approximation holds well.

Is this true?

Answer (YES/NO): YES